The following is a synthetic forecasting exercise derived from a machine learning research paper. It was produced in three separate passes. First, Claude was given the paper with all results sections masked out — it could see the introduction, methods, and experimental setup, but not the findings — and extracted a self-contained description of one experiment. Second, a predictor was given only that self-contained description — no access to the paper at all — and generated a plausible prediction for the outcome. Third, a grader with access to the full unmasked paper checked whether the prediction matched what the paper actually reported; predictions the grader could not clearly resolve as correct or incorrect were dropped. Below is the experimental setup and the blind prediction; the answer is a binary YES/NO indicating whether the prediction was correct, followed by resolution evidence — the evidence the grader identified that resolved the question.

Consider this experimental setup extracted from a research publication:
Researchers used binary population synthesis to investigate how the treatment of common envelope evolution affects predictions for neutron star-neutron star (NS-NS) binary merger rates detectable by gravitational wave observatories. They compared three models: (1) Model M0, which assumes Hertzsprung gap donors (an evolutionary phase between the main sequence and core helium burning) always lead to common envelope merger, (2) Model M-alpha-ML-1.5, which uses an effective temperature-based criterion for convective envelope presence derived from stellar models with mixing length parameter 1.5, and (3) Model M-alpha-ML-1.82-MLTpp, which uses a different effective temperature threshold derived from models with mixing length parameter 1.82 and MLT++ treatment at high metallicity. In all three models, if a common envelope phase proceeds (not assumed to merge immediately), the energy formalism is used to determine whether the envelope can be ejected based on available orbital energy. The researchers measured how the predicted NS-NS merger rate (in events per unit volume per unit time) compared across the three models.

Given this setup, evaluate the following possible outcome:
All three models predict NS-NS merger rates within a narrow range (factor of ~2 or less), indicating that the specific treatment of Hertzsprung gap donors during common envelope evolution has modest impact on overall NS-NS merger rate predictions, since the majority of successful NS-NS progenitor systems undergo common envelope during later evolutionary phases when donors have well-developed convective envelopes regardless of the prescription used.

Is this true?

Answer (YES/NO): NO